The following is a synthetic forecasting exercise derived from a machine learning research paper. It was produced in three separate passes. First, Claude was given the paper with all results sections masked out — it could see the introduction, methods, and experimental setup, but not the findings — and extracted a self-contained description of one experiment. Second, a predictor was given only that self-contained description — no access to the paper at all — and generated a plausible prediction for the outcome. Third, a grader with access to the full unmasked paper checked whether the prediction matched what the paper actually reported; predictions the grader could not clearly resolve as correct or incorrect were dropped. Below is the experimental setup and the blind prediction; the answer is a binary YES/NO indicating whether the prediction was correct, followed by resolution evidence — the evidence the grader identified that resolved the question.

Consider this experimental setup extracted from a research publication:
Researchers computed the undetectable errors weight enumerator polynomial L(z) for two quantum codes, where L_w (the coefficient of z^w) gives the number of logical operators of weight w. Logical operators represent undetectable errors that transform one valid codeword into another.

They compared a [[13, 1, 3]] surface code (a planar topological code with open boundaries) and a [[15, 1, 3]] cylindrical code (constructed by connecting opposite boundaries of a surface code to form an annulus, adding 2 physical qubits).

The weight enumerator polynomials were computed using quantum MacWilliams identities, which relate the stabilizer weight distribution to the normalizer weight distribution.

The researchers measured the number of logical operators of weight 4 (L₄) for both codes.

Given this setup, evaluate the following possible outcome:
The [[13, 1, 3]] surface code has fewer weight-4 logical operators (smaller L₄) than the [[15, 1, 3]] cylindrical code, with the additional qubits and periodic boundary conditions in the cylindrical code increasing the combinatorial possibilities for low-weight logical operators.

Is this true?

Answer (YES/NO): NO